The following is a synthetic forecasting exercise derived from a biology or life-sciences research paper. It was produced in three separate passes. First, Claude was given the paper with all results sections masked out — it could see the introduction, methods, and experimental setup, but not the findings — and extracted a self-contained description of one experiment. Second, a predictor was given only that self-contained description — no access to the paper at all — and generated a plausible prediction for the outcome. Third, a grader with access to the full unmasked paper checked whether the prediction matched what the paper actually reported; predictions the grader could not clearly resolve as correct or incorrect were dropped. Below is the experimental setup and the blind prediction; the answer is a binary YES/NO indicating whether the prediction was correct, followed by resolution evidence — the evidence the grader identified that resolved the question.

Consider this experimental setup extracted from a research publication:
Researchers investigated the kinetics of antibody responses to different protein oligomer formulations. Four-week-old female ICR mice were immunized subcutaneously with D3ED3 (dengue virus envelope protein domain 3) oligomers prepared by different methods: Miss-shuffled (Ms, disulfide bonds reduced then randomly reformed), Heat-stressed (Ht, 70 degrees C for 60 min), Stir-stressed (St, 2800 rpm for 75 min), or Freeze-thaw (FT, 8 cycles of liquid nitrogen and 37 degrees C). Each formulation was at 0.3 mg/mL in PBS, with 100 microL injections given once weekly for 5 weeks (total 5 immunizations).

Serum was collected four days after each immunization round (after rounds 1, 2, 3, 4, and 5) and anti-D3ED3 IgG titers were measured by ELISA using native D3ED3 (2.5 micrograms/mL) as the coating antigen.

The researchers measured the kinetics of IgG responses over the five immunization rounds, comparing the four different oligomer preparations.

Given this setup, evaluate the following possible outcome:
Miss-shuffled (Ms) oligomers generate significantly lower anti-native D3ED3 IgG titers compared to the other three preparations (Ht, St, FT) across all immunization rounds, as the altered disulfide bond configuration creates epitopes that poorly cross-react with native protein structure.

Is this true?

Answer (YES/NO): NO